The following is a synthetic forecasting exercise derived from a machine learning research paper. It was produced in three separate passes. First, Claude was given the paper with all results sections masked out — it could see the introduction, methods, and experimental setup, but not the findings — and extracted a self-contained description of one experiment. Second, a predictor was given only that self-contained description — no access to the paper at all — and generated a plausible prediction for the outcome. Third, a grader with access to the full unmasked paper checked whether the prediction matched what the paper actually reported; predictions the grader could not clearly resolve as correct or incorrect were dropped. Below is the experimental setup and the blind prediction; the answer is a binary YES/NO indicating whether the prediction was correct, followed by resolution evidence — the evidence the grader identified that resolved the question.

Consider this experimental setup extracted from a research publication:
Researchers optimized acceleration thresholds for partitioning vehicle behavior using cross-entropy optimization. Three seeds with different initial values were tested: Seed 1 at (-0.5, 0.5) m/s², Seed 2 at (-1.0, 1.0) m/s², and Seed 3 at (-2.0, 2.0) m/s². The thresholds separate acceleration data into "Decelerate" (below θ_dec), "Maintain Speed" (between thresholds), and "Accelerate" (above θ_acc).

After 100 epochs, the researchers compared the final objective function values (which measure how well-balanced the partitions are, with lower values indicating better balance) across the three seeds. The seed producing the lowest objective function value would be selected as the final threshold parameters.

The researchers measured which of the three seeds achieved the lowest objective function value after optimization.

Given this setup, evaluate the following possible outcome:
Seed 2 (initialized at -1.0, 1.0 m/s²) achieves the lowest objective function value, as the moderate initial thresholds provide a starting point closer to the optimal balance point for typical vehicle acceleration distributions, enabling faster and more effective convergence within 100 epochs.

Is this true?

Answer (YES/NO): NO